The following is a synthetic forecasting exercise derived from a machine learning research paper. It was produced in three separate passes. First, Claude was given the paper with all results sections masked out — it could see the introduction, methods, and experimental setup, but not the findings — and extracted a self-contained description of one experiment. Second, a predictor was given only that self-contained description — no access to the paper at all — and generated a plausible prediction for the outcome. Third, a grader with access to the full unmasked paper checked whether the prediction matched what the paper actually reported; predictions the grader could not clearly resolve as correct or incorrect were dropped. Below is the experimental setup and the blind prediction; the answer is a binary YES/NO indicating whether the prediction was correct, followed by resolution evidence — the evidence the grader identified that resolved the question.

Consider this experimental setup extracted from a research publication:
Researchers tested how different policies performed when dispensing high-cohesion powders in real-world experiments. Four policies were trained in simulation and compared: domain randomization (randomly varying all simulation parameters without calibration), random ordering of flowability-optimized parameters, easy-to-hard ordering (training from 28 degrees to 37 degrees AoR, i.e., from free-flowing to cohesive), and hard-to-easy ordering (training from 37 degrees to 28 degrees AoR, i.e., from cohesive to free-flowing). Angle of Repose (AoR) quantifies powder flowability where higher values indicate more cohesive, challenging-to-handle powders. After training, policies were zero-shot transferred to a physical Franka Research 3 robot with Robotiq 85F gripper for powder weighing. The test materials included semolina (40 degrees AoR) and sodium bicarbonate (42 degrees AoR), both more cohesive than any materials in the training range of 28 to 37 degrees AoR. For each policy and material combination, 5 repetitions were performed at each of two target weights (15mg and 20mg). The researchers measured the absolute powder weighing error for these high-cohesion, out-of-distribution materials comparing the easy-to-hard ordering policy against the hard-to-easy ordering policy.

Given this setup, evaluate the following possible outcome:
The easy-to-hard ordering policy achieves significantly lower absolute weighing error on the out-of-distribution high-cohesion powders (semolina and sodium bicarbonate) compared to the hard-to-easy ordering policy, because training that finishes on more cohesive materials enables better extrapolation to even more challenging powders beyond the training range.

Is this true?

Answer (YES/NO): YES